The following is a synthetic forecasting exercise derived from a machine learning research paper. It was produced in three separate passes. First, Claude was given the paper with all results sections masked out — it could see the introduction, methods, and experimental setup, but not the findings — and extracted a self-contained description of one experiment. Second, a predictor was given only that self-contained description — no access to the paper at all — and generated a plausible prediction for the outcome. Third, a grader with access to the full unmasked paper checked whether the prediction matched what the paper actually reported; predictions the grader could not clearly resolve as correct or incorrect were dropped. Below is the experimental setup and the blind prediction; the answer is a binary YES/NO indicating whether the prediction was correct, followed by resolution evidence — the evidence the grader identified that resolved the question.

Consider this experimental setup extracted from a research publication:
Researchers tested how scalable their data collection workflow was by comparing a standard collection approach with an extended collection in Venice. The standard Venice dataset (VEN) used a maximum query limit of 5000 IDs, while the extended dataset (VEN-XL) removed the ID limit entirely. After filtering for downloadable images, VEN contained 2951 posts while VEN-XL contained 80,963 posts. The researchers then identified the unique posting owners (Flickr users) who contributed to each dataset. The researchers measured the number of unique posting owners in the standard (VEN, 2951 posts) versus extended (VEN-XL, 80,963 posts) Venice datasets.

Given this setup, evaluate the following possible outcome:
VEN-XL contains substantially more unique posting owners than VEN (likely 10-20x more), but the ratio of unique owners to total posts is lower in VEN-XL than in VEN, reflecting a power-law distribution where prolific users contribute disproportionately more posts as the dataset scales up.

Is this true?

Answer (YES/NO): YES